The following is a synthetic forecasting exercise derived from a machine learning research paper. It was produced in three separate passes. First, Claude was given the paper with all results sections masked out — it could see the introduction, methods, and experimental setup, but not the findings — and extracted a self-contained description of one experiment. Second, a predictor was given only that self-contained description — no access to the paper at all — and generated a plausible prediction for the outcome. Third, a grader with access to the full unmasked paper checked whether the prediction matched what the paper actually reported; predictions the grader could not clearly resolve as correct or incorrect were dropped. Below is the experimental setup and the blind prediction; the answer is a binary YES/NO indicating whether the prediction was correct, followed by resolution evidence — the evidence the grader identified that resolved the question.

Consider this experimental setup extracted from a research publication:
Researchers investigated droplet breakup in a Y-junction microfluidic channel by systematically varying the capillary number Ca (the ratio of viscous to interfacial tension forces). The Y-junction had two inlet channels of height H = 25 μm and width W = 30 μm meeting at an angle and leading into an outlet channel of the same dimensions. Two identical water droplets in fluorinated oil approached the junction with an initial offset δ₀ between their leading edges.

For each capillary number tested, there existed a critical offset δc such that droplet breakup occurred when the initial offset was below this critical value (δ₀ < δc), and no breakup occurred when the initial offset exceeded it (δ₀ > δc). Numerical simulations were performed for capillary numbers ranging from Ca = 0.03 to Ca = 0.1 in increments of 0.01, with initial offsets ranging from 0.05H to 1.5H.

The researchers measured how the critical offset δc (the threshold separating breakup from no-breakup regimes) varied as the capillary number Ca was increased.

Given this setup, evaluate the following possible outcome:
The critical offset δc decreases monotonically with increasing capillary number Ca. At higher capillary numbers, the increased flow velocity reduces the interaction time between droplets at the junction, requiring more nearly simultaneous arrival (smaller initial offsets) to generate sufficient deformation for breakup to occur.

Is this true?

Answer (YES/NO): NO